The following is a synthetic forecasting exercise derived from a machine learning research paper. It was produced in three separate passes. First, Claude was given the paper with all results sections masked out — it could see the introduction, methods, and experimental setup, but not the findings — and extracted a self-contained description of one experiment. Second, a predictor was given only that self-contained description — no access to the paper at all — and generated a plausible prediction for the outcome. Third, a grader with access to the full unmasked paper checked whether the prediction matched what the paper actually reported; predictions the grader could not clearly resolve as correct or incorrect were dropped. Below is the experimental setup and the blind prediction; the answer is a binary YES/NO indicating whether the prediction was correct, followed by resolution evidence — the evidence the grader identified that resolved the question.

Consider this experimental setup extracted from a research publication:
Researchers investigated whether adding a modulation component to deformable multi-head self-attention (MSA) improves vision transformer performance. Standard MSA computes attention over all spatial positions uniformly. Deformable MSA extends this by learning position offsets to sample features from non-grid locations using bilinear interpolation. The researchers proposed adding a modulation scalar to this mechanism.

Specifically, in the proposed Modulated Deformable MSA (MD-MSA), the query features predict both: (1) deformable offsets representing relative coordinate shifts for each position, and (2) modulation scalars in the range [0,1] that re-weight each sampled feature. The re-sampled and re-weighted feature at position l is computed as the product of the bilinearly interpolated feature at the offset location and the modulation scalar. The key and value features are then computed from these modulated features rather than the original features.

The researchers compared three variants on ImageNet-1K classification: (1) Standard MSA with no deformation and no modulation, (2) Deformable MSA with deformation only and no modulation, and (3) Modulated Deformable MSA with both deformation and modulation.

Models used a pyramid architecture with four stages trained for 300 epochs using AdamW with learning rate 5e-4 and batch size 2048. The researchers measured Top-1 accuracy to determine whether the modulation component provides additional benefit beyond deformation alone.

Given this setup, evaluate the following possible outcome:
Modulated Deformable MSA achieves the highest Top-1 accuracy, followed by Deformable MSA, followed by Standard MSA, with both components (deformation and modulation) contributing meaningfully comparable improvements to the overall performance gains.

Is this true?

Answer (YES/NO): NO